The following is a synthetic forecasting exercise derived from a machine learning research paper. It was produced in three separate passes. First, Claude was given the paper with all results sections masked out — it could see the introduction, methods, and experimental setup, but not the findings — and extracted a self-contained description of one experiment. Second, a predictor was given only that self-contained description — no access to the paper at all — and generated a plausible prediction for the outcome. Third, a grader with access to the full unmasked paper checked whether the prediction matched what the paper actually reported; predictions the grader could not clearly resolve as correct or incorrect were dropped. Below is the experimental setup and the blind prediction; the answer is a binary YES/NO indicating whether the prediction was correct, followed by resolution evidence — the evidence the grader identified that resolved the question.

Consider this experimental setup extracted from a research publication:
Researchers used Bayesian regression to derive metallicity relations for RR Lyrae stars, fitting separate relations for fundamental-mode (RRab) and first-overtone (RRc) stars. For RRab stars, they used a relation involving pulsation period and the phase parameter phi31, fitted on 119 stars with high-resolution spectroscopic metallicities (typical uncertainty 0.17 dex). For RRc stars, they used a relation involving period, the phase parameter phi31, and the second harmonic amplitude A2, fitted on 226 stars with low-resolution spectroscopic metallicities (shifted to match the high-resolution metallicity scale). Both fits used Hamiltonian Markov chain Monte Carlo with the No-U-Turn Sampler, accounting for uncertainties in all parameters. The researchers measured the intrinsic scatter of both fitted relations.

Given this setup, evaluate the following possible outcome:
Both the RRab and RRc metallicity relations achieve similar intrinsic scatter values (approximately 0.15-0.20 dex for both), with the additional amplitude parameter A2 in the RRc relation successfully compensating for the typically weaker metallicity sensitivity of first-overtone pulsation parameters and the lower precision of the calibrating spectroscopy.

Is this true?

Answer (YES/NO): NO